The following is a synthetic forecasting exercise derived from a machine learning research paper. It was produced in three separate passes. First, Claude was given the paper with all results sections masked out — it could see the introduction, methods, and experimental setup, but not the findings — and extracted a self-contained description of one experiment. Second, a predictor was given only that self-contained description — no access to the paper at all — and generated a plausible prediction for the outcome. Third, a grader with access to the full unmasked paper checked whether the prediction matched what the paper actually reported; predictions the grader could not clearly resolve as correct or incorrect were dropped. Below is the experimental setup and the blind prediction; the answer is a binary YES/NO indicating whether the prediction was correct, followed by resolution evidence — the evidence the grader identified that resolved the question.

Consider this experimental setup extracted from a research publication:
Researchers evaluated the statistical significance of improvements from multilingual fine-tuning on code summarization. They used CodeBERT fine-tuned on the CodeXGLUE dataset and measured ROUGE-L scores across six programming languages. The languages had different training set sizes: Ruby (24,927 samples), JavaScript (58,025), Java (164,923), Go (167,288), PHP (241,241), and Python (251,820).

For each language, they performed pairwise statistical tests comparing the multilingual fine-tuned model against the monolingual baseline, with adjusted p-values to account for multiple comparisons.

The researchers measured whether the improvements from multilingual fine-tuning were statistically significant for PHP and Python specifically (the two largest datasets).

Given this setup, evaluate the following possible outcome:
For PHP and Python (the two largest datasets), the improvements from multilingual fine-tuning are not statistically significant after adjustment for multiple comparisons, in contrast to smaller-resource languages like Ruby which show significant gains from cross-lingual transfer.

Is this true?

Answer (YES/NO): NO